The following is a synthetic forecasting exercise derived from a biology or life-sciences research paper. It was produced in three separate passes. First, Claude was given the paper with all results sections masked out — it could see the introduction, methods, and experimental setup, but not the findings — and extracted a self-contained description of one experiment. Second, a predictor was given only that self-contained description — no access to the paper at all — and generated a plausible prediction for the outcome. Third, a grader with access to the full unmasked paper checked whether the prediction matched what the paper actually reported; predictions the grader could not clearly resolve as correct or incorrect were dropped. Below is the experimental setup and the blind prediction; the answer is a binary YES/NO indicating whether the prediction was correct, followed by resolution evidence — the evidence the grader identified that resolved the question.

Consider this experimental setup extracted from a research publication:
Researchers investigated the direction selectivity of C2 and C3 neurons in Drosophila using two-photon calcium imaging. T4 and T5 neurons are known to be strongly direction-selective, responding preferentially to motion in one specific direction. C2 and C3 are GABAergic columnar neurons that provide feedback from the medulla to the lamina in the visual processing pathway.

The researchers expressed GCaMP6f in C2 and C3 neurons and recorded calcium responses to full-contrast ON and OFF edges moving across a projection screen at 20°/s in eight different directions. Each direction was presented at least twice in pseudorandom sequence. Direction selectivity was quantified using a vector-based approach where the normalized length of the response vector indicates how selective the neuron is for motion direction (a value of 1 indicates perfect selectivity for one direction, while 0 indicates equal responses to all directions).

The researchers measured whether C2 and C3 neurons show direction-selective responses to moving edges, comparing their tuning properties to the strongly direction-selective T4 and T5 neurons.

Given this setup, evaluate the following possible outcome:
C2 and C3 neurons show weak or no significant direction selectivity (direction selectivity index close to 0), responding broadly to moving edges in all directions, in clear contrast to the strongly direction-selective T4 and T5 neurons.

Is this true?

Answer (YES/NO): YES